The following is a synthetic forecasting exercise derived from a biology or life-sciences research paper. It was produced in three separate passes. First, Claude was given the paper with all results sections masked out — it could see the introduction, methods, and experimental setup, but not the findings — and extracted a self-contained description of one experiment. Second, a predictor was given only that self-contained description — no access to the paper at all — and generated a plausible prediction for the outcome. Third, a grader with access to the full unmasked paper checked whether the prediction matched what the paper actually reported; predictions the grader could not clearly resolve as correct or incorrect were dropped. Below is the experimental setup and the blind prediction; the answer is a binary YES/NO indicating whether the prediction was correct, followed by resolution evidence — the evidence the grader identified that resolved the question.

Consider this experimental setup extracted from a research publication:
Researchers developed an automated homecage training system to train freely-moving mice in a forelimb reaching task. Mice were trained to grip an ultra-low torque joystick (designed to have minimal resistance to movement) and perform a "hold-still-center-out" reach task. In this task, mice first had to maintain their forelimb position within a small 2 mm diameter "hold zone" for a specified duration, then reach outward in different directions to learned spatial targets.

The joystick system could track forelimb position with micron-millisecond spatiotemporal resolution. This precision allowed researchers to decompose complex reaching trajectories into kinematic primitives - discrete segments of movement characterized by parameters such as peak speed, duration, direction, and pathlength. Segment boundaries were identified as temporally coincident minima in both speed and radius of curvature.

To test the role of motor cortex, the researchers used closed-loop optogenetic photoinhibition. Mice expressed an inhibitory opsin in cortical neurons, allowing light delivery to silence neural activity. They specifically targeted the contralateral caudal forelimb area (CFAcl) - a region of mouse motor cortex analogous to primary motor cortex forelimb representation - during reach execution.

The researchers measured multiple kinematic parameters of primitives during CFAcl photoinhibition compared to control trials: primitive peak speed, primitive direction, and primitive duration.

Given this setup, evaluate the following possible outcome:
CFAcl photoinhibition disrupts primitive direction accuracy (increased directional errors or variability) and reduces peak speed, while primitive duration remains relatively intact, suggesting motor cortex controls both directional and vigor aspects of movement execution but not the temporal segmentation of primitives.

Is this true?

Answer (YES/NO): NO